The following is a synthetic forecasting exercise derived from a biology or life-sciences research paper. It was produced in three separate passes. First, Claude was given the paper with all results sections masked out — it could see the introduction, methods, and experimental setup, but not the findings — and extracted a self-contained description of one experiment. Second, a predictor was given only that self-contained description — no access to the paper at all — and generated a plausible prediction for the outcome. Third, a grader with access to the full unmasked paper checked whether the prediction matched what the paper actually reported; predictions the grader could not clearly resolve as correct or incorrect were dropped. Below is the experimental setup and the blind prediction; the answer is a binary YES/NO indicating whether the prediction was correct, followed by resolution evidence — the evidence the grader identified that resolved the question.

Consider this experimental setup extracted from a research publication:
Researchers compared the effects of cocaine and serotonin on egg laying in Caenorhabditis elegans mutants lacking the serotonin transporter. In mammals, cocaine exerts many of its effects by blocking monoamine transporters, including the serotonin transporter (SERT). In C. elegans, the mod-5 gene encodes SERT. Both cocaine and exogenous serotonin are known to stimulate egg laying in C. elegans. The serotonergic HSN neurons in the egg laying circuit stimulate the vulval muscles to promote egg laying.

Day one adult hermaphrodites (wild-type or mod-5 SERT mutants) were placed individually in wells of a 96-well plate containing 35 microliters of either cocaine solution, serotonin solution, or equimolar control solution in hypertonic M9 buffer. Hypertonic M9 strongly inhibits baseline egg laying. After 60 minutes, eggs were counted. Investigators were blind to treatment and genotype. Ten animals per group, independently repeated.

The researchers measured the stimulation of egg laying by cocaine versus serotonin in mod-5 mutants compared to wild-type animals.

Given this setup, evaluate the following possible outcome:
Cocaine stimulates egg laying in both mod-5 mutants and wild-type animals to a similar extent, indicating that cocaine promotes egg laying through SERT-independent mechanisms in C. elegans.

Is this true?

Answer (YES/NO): NO